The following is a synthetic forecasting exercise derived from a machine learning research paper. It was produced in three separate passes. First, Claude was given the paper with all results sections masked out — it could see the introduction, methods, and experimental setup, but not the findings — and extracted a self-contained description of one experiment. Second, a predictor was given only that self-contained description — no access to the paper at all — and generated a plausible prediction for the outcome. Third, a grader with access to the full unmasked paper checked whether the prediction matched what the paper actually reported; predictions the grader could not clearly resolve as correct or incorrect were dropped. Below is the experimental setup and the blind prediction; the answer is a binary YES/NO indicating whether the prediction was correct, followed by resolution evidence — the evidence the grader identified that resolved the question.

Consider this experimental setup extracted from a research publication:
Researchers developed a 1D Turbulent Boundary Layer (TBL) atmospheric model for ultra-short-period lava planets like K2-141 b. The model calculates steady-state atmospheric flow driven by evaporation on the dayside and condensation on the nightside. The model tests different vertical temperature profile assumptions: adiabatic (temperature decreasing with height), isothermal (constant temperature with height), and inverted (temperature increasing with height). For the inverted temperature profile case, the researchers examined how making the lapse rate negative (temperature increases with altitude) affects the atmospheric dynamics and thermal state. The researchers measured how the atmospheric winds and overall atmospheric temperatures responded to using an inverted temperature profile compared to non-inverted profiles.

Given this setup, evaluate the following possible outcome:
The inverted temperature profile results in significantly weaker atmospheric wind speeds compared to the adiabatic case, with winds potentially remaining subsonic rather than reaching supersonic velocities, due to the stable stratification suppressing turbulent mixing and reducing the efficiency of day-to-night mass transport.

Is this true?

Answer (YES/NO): NO